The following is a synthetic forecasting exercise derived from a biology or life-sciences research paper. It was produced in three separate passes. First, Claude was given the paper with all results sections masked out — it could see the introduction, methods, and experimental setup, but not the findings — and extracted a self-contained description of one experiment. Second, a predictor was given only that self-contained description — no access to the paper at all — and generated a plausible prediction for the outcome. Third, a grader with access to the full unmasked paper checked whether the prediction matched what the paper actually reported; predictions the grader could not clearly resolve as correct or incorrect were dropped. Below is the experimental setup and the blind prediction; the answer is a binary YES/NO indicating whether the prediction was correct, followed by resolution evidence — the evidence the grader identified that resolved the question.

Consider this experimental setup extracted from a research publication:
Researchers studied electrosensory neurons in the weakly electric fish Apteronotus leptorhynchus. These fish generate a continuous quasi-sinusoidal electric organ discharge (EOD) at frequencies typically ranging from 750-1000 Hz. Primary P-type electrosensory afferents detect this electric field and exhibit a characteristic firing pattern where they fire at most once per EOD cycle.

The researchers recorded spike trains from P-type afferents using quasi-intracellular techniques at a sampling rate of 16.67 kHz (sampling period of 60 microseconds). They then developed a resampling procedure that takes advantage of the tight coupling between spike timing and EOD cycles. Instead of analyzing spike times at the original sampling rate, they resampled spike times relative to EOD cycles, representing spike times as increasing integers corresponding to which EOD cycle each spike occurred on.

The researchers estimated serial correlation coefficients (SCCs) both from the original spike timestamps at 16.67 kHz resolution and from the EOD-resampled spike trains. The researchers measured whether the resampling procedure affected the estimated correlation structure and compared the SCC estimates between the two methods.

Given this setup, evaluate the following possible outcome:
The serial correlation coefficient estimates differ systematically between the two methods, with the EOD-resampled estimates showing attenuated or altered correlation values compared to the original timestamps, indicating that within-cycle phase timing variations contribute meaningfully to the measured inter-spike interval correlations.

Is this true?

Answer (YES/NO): NO